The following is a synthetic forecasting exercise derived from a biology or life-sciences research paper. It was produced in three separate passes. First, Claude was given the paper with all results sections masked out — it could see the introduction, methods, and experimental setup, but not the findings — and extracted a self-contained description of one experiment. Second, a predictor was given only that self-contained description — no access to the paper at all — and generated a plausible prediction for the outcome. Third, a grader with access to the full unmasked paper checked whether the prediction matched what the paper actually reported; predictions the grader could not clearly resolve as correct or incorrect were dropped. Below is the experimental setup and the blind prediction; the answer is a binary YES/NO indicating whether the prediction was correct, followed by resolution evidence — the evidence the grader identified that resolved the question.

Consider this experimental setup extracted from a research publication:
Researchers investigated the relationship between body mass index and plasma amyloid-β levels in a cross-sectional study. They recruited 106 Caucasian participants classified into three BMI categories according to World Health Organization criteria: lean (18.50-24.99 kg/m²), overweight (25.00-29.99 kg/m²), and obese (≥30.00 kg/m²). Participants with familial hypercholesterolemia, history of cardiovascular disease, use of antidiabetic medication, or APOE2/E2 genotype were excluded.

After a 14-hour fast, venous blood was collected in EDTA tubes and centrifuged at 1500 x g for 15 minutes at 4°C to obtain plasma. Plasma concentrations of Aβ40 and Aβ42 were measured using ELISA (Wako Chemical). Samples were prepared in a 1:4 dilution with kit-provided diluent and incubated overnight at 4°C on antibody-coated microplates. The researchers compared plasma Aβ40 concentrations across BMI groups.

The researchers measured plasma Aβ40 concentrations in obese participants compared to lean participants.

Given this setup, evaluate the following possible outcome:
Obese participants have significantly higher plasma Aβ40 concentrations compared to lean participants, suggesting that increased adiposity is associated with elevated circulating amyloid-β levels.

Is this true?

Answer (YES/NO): YES